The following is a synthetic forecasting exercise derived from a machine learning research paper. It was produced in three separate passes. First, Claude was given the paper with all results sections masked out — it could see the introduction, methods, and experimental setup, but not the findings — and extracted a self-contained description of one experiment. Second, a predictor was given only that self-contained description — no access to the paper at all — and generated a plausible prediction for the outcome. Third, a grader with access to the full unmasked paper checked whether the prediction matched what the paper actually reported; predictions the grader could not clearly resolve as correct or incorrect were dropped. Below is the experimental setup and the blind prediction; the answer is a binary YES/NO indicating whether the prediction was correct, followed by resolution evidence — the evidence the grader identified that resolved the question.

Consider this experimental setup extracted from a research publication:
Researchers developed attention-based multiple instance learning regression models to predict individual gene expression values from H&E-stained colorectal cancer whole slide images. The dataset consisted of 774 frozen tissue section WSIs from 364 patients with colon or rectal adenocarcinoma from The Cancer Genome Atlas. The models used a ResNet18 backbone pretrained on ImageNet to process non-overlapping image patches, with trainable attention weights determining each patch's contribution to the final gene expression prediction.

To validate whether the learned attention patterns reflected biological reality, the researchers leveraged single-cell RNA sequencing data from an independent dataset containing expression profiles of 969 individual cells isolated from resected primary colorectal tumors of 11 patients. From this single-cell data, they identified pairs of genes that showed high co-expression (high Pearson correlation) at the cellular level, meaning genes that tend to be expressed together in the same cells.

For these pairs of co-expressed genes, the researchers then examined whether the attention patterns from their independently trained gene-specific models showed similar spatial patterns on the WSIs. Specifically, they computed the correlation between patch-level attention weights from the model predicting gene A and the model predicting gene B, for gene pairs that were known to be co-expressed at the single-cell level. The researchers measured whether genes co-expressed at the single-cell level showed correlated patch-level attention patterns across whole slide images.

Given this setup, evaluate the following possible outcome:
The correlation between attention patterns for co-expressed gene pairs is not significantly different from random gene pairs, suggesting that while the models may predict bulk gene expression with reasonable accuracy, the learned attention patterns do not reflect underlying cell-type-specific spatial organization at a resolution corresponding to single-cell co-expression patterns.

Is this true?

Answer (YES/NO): NO